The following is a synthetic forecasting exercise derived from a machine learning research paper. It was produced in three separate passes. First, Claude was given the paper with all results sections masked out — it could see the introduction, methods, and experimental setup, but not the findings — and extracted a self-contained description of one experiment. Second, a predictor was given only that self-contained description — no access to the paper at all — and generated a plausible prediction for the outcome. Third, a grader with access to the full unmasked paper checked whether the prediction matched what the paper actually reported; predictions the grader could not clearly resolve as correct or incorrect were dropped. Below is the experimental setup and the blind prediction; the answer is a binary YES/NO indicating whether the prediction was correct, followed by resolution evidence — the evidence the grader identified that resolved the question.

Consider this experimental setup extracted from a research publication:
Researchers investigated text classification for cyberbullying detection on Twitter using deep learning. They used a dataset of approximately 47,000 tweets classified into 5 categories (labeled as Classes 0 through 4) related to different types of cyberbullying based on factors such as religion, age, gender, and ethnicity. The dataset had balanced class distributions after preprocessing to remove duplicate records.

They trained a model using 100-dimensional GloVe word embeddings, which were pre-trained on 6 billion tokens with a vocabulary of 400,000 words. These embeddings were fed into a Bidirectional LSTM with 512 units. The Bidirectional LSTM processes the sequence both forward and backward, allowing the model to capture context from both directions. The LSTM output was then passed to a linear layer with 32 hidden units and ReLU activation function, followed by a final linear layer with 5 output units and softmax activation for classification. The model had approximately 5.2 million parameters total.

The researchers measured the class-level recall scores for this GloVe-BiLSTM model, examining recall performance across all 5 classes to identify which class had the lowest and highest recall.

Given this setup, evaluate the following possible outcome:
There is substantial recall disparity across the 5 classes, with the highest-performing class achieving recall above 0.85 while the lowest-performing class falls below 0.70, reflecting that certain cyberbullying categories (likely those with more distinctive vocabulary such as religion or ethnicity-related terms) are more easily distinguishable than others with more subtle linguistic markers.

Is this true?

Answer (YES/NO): NO